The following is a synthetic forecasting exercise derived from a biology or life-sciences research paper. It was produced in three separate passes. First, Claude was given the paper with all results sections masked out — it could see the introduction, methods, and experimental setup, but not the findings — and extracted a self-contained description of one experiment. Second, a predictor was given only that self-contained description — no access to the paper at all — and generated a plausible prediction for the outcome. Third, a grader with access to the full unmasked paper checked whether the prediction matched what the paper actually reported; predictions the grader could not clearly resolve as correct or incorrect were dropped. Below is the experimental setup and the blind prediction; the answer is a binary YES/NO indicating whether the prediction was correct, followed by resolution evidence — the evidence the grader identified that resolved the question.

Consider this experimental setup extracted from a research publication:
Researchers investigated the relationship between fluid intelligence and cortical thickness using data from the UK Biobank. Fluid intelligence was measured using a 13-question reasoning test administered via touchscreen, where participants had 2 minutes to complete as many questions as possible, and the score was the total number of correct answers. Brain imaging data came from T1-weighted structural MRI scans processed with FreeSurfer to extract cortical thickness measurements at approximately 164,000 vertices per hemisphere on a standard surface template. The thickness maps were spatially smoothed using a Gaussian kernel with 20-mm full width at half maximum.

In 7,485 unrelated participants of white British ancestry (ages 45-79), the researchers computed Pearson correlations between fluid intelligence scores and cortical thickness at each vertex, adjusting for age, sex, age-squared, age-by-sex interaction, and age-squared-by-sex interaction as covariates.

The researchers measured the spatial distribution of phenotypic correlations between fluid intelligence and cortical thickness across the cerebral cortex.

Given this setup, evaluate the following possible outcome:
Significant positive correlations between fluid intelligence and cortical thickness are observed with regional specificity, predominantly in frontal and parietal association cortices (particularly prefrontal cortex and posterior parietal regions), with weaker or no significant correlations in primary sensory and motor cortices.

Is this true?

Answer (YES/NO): NO